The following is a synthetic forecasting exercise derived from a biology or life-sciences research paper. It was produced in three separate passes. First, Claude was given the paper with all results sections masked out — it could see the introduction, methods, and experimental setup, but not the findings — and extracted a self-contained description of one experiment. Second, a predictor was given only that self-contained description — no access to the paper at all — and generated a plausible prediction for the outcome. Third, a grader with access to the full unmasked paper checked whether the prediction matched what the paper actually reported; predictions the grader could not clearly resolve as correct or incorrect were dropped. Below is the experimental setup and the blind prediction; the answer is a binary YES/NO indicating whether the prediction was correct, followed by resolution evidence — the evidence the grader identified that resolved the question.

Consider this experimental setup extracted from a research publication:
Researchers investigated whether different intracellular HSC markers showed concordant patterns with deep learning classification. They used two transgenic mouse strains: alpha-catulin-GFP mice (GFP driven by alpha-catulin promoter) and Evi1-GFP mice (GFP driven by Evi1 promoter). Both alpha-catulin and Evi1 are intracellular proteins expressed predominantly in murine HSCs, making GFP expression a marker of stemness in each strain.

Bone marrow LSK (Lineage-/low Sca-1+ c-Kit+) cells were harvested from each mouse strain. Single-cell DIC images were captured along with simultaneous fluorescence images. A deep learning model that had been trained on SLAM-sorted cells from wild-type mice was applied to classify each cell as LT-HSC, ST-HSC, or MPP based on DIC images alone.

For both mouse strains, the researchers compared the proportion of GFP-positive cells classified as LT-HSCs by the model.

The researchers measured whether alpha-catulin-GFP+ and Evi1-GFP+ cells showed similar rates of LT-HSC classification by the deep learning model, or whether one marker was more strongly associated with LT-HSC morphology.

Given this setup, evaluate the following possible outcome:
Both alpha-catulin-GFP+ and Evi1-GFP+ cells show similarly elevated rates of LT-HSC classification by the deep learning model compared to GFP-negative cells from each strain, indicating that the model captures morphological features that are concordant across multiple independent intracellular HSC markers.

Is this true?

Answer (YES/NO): NO